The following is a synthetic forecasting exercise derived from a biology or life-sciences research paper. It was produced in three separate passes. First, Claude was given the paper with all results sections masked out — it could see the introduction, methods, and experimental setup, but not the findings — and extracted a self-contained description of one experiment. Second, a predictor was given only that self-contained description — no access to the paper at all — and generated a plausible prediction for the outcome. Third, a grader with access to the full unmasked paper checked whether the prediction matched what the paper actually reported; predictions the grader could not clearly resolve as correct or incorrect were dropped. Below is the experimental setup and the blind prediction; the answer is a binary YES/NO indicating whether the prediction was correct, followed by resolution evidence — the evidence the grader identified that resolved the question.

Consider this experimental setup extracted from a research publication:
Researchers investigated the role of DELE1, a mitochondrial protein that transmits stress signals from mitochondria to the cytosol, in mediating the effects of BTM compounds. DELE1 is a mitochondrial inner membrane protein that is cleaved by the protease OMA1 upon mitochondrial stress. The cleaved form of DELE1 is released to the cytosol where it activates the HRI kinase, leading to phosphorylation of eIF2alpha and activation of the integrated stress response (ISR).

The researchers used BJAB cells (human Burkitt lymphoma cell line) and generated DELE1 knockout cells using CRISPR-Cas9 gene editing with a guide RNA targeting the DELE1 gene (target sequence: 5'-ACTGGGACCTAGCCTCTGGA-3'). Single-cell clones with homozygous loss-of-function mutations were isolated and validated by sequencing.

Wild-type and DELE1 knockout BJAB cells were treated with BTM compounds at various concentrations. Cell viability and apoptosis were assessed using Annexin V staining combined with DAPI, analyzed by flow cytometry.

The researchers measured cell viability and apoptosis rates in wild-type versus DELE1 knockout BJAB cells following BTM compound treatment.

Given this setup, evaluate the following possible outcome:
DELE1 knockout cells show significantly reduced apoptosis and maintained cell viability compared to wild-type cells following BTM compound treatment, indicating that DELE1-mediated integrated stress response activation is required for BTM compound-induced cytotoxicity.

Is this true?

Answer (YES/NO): YES